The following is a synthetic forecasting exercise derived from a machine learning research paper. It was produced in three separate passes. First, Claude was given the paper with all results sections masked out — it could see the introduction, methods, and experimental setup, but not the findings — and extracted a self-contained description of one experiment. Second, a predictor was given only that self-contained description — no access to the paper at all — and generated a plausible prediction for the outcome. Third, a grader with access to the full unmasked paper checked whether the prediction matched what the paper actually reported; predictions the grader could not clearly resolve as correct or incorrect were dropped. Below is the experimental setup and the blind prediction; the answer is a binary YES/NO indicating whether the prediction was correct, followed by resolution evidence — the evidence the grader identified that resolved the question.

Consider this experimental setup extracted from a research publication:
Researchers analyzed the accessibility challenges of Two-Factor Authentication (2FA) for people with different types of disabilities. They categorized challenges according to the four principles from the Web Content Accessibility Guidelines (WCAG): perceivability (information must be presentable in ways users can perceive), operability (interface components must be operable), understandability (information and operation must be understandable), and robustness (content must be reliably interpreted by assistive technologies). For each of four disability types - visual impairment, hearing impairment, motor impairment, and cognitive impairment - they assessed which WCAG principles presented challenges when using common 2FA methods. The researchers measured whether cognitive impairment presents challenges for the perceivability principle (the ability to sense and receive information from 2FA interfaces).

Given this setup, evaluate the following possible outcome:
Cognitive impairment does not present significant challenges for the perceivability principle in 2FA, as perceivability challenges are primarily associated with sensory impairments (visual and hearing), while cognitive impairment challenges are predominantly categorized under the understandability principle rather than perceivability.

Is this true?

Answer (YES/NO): YES